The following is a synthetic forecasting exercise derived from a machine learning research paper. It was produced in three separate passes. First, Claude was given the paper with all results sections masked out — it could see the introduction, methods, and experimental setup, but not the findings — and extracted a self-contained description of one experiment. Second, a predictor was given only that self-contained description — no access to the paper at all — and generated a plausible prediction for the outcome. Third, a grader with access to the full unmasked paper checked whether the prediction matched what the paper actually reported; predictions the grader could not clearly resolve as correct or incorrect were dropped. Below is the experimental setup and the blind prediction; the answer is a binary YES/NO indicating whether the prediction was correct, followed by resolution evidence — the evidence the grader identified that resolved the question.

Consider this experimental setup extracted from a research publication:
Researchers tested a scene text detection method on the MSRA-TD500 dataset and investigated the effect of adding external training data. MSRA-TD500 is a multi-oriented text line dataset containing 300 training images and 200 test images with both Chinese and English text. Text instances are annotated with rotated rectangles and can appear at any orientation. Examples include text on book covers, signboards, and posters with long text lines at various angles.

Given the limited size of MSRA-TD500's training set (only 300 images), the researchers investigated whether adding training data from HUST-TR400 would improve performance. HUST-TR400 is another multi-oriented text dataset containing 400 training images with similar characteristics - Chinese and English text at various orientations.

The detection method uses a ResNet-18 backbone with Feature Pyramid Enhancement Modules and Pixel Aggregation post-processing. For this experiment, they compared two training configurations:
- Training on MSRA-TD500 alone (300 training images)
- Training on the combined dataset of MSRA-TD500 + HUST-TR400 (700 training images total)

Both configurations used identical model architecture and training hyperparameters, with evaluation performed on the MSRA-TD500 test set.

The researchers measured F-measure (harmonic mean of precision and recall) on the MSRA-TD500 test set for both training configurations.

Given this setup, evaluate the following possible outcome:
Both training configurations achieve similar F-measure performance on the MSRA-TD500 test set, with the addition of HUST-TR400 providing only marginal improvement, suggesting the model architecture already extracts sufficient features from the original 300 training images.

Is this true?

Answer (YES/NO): NO